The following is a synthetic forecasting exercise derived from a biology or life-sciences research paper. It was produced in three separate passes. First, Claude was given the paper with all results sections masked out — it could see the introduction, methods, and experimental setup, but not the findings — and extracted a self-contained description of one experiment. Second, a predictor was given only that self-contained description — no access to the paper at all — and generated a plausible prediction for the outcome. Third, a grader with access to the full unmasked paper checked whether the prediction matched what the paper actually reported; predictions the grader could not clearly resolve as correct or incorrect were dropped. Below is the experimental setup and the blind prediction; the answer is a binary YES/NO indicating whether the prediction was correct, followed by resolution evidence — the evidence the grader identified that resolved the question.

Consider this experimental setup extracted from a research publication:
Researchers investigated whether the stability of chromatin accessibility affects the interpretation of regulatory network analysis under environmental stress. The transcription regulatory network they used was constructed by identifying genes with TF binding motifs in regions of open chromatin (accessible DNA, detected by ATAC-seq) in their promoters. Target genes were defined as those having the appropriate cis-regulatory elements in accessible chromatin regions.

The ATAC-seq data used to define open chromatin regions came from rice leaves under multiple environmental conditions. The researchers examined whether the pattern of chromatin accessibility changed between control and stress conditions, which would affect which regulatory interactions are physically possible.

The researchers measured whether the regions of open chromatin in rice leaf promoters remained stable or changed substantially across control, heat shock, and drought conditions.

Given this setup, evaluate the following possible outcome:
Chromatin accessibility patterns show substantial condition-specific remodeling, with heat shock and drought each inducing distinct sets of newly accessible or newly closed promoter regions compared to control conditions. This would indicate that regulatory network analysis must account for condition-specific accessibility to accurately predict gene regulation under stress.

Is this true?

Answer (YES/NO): NO